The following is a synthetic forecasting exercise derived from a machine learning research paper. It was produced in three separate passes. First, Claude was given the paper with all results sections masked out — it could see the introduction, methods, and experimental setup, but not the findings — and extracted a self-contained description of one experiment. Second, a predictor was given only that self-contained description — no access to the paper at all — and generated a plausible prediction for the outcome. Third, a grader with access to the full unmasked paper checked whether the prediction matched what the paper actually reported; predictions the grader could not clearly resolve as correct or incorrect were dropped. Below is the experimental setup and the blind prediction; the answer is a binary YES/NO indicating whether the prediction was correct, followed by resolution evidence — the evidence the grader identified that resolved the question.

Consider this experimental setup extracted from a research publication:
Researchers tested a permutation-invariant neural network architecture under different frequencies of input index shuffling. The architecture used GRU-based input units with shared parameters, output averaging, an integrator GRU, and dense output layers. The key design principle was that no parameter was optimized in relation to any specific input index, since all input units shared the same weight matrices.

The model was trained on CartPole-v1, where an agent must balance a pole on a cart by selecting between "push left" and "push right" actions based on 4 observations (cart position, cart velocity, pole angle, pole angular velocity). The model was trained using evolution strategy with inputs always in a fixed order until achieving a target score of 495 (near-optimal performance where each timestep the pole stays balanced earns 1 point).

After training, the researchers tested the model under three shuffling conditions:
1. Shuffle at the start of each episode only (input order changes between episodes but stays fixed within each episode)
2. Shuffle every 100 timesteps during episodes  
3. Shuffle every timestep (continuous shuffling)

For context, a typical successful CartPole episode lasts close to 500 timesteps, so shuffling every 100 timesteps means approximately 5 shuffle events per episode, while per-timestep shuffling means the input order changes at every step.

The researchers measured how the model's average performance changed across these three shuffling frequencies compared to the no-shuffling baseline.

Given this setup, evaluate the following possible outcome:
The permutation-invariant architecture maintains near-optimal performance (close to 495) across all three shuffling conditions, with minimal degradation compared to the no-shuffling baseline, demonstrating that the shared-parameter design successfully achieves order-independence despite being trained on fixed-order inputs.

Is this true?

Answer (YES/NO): YES